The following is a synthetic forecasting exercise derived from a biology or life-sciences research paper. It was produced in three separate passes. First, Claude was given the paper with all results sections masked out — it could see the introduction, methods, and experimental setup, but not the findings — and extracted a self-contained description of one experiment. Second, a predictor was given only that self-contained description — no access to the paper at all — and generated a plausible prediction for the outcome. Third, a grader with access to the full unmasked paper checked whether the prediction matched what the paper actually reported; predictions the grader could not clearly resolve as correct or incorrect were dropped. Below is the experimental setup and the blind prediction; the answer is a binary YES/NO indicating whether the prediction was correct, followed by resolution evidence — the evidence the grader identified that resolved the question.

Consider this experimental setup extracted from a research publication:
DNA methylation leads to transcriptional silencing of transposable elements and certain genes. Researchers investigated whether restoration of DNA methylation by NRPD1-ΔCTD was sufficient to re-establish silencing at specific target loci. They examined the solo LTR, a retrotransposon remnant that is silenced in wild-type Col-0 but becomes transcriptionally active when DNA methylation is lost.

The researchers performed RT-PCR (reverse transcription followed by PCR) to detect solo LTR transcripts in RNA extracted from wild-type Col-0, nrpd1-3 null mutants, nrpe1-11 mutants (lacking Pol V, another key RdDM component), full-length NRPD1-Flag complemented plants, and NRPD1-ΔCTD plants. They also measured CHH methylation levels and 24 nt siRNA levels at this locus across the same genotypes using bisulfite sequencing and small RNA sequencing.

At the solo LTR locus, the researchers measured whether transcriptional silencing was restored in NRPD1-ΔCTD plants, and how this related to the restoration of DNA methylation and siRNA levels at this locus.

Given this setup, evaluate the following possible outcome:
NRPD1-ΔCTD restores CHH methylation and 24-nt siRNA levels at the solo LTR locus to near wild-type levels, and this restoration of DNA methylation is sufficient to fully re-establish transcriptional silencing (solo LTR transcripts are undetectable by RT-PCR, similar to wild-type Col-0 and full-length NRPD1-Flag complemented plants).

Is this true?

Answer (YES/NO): NO